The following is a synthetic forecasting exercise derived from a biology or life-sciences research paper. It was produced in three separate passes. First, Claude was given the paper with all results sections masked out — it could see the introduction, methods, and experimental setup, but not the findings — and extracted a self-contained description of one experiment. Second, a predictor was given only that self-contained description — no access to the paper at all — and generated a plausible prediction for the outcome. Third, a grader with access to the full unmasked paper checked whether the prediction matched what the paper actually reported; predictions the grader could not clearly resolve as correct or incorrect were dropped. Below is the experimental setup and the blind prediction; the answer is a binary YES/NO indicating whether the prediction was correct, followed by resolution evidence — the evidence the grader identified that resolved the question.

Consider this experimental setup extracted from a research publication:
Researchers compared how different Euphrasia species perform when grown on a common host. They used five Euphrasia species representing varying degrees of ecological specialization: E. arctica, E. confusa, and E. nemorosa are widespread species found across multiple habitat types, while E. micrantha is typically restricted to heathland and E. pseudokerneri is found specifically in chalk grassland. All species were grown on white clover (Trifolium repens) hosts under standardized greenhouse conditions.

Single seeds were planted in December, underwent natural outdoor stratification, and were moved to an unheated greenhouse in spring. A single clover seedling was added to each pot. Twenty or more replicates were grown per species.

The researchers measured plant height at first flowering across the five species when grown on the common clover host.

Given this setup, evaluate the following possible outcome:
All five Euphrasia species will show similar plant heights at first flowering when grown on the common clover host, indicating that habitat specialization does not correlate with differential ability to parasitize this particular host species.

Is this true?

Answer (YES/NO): NO